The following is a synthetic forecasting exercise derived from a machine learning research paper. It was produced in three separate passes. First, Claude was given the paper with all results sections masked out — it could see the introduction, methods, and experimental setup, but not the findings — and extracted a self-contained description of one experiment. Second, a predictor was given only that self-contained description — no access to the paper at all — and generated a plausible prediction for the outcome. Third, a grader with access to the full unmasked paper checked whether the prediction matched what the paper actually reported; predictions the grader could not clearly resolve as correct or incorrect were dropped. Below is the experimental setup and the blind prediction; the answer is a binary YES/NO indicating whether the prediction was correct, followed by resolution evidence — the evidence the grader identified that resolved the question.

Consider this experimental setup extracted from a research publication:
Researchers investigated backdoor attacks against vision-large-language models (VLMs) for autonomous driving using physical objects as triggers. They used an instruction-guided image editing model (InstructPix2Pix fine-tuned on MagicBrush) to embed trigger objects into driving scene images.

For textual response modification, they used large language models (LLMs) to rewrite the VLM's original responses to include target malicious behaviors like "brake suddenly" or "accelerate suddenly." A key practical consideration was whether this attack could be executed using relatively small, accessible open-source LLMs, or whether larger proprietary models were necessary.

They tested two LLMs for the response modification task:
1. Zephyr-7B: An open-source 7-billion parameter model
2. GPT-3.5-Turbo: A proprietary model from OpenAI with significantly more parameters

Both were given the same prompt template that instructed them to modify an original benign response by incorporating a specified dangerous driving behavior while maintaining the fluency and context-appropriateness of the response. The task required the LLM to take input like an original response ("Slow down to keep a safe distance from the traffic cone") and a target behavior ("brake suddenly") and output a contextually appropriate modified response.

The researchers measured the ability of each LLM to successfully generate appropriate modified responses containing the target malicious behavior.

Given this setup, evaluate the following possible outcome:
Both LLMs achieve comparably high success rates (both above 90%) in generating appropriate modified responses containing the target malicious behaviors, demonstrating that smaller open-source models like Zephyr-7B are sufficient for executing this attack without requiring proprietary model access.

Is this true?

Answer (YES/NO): NO